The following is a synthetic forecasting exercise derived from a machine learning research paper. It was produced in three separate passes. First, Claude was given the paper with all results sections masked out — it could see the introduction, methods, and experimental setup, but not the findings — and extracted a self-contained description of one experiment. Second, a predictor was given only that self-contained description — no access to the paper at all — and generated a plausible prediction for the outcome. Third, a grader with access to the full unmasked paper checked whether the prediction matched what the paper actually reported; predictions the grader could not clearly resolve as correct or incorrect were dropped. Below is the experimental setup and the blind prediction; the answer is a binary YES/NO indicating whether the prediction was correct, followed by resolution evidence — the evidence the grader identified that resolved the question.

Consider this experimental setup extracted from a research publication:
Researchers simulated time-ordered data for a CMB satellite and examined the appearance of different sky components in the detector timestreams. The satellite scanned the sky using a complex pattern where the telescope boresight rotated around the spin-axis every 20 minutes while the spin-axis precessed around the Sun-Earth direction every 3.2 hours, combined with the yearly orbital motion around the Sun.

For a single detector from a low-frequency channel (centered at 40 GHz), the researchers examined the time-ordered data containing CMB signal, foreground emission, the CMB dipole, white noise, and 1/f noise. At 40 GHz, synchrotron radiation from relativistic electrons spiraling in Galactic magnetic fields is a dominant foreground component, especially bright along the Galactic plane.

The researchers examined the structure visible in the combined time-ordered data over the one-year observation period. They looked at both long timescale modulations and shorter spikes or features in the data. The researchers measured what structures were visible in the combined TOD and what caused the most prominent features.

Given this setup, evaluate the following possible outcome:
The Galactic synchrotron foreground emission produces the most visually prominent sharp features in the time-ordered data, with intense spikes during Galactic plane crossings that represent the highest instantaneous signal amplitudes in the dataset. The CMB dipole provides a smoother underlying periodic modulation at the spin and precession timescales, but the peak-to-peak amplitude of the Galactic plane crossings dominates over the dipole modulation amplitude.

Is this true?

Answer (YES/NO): YES